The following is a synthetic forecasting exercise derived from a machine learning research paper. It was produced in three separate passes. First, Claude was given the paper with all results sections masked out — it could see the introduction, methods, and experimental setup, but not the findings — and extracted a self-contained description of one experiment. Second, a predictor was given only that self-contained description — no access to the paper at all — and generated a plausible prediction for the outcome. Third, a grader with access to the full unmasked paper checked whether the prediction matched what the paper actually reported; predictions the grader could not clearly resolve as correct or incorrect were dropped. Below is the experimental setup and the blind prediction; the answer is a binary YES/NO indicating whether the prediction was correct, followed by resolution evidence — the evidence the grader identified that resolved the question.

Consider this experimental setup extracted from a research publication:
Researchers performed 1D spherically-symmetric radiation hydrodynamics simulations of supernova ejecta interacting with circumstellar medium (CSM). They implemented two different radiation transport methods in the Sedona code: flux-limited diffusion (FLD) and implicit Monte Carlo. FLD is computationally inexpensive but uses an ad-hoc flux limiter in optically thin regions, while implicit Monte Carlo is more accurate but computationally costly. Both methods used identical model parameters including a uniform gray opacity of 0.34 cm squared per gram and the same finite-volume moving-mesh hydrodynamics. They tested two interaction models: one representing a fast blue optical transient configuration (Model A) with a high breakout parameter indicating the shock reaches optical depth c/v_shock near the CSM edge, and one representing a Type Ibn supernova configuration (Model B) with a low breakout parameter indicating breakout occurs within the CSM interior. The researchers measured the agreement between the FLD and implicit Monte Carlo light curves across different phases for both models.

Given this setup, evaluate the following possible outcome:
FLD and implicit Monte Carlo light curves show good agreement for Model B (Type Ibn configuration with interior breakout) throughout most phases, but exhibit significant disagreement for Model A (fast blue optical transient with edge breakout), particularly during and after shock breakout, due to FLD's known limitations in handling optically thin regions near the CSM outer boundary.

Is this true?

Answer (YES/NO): NO